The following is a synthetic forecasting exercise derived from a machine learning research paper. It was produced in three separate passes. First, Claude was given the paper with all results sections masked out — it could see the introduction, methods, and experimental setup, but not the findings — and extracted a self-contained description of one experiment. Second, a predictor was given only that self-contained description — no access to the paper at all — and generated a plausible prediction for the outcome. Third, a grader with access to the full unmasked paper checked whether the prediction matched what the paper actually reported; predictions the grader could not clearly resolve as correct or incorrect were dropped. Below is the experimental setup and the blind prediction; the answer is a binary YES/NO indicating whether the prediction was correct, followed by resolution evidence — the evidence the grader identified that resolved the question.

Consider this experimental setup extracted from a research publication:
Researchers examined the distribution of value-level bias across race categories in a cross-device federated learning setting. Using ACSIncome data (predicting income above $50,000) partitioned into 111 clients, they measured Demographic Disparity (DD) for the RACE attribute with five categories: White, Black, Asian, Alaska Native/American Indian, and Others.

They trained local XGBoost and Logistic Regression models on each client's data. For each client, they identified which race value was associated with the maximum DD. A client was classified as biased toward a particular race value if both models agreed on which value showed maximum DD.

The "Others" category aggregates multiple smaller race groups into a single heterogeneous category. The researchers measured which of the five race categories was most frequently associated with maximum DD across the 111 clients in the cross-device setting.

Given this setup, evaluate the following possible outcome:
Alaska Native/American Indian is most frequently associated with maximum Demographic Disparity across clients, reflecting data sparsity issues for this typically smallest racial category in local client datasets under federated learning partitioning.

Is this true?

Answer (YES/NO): NO